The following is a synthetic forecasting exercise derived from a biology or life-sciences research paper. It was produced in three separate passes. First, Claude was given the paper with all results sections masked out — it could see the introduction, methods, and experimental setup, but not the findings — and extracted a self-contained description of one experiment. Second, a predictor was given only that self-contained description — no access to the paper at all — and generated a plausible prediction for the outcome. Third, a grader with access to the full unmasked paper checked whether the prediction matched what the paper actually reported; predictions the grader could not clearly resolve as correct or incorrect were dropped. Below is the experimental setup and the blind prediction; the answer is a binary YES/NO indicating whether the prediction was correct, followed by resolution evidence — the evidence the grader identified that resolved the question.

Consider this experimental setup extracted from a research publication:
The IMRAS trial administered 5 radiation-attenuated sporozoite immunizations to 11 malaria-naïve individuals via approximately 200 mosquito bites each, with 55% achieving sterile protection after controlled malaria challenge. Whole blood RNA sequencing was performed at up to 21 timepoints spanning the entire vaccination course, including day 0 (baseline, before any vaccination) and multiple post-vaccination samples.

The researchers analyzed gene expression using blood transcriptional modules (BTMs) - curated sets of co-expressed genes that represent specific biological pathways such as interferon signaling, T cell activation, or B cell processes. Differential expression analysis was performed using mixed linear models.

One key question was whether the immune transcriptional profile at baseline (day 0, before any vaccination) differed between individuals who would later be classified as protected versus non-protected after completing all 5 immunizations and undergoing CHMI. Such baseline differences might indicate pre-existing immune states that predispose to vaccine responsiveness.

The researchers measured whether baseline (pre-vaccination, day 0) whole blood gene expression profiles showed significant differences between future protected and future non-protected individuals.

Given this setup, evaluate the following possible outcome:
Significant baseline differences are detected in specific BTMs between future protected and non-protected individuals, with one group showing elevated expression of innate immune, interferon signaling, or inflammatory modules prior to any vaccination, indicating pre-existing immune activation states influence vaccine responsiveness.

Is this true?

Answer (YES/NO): NO